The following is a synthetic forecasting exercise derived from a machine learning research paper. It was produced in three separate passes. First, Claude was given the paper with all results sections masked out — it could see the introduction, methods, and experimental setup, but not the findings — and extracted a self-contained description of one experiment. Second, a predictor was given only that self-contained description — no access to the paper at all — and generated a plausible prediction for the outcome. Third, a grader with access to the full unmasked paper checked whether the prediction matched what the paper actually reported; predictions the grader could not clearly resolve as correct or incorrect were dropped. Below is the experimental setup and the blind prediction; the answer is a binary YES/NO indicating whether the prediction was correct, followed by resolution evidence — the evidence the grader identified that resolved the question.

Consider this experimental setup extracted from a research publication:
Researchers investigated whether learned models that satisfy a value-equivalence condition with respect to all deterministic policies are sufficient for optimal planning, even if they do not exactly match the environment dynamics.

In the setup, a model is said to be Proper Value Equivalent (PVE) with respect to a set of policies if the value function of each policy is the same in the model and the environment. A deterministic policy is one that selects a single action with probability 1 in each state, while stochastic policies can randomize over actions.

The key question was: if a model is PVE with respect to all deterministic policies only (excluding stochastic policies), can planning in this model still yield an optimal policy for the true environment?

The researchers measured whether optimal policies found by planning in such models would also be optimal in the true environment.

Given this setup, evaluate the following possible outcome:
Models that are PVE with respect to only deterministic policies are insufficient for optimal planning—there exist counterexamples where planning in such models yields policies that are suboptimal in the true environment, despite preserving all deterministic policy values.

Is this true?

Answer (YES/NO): NO